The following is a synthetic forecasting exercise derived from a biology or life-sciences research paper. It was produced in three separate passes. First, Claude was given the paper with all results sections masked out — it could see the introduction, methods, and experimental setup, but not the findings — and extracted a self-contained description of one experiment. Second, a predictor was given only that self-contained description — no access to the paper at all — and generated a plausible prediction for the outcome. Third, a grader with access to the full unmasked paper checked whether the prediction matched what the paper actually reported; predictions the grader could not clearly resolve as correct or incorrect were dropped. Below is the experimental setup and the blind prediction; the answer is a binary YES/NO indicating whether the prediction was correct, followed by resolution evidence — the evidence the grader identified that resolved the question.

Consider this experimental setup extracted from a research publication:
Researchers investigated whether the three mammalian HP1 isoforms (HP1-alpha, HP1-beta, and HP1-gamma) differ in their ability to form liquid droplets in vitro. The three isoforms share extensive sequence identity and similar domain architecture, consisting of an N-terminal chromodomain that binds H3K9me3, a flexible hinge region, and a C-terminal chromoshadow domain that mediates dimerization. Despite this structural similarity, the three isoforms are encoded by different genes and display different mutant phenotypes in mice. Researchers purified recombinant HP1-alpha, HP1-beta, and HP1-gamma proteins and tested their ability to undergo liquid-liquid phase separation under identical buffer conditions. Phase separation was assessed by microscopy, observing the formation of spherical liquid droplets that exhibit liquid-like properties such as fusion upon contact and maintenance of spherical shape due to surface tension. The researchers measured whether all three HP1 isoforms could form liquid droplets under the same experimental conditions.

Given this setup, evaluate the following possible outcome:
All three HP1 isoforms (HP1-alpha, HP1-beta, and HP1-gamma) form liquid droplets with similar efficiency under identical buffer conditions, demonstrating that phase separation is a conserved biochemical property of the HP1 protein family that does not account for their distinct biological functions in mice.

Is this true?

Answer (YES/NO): NO